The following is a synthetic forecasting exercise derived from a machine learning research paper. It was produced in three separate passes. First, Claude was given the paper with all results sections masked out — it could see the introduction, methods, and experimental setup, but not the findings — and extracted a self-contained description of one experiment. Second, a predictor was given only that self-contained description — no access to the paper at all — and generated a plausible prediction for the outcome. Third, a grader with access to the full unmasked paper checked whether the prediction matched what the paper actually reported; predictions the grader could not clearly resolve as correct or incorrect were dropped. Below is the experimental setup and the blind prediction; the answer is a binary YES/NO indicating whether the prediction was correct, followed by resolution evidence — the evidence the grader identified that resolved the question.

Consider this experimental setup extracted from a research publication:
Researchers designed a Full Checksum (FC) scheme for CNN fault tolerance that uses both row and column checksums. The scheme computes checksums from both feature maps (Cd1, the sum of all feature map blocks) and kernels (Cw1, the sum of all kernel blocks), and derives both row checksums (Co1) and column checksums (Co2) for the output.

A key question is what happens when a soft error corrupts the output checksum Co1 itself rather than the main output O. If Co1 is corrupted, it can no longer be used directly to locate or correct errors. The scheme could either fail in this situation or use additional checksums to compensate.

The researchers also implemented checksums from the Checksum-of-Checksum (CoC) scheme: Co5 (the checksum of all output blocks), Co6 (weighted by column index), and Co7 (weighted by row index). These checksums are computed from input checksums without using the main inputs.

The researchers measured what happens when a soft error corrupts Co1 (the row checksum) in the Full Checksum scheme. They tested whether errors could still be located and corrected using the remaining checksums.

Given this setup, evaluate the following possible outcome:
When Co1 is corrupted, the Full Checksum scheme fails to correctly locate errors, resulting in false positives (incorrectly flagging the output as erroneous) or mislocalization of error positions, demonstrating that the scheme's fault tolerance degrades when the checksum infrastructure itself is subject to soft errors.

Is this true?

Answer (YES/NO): NO